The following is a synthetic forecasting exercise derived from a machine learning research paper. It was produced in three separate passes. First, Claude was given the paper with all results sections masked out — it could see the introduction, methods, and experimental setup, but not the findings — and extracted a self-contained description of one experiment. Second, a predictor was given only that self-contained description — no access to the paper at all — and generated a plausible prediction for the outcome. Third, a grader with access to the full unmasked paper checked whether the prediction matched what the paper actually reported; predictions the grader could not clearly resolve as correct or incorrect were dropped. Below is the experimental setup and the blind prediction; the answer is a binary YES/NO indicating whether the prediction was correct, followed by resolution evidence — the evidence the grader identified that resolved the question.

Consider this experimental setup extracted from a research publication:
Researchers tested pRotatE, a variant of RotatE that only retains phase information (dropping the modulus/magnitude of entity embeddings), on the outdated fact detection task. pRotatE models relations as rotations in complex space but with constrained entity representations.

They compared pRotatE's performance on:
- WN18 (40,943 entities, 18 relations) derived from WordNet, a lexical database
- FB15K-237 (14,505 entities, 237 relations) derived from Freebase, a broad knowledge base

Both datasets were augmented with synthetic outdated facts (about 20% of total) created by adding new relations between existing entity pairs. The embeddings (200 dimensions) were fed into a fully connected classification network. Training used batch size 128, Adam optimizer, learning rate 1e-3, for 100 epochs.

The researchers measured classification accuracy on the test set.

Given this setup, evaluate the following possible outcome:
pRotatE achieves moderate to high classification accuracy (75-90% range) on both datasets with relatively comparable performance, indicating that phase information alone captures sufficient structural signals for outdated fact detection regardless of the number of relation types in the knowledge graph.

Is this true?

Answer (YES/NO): NO